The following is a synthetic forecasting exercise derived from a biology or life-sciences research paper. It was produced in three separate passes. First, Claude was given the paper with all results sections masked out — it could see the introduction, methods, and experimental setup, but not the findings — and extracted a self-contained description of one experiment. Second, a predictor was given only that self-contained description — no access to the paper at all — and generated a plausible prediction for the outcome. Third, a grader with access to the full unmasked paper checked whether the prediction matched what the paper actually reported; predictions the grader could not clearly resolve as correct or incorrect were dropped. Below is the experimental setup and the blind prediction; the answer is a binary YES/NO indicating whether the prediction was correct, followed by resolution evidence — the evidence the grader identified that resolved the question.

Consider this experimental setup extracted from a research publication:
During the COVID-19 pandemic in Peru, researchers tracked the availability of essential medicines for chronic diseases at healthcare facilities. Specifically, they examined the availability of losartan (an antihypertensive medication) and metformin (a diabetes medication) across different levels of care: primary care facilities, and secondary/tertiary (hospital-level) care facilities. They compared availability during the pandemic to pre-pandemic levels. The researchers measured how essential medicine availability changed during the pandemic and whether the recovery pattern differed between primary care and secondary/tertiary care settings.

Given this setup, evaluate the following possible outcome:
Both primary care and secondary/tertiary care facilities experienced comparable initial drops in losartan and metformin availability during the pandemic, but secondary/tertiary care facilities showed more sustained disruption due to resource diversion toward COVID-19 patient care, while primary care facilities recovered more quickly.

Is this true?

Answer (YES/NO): YES